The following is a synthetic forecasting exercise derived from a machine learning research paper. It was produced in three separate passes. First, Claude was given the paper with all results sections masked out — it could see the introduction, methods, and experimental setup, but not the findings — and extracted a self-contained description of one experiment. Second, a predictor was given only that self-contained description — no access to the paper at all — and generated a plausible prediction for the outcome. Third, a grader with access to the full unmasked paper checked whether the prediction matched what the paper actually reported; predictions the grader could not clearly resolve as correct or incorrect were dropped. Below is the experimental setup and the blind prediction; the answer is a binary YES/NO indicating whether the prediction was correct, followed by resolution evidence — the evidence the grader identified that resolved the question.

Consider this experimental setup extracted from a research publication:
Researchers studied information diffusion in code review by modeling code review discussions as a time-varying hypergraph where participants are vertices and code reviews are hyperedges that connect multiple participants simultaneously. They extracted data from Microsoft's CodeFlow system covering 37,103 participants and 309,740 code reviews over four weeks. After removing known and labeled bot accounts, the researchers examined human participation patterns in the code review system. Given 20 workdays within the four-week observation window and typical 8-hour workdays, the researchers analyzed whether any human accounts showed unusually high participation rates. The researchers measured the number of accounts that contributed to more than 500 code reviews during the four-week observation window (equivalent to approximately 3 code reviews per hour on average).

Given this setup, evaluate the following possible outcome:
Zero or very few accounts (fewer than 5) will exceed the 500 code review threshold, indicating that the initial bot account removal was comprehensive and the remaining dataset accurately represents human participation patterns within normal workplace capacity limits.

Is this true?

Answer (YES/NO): NO